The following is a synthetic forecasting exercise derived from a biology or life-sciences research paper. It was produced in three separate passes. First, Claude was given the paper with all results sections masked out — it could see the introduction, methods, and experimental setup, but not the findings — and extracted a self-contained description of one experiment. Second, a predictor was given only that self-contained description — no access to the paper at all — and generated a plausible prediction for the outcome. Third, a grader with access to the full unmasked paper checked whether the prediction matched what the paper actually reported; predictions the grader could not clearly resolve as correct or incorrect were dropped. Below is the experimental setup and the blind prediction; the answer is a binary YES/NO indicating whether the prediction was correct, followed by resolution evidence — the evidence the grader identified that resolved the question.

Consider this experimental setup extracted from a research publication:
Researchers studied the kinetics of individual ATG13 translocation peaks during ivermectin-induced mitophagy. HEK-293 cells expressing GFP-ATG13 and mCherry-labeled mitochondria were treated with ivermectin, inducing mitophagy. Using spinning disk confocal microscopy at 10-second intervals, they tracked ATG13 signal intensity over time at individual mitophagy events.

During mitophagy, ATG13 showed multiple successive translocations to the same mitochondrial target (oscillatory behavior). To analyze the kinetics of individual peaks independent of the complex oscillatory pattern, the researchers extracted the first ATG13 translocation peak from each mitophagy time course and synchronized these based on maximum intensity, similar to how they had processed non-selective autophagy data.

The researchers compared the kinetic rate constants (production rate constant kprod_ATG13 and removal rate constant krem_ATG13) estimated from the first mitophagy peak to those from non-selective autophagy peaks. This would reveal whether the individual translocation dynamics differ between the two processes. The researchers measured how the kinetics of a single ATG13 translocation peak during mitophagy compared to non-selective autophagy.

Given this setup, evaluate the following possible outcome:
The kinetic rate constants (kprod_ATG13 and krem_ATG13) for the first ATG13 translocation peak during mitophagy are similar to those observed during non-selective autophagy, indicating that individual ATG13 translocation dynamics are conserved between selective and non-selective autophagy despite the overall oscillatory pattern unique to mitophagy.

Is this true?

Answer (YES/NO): YES